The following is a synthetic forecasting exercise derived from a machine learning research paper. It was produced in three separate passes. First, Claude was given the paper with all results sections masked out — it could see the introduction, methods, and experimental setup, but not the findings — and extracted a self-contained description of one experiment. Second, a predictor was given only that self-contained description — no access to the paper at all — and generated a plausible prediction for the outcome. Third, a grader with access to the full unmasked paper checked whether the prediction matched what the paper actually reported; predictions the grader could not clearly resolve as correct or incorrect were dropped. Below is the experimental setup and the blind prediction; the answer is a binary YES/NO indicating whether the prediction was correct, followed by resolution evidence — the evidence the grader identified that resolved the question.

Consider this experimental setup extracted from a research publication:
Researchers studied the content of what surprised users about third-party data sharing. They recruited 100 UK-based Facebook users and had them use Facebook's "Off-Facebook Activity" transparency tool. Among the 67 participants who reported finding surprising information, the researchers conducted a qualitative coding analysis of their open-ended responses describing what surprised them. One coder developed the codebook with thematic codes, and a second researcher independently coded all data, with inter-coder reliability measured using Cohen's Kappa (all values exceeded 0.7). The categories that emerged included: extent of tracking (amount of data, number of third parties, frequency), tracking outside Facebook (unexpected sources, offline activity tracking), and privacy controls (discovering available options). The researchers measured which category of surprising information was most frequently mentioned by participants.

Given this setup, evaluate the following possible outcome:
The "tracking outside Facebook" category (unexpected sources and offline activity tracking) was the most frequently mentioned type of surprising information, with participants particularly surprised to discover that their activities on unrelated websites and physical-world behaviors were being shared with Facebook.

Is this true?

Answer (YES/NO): NO